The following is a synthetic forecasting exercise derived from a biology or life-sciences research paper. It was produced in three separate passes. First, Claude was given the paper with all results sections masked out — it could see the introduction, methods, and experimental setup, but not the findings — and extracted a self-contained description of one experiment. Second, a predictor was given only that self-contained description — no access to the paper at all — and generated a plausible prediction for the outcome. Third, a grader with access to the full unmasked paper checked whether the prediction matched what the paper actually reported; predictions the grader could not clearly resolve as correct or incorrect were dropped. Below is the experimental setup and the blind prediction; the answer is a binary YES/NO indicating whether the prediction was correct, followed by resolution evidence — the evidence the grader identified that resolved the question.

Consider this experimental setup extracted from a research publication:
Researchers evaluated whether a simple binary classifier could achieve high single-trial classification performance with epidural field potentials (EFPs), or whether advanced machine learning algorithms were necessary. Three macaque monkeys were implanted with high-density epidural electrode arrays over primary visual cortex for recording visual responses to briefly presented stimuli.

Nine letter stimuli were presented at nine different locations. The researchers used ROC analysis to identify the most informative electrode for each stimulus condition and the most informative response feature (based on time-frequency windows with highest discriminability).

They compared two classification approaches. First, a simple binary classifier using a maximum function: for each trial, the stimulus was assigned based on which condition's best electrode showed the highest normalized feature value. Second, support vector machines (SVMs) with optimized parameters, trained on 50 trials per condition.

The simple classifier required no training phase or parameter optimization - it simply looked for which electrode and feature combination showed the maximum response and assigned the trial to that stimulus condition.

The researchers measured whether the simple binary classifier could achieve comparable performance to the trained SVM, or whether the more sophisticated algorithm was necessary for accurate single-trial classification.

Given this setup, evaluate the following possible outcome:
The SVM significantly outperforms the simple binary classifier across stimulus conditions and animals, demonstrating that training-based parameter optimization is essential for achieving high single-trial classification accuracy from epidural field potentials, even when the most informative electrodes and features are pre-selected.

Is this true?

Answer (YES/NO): NO